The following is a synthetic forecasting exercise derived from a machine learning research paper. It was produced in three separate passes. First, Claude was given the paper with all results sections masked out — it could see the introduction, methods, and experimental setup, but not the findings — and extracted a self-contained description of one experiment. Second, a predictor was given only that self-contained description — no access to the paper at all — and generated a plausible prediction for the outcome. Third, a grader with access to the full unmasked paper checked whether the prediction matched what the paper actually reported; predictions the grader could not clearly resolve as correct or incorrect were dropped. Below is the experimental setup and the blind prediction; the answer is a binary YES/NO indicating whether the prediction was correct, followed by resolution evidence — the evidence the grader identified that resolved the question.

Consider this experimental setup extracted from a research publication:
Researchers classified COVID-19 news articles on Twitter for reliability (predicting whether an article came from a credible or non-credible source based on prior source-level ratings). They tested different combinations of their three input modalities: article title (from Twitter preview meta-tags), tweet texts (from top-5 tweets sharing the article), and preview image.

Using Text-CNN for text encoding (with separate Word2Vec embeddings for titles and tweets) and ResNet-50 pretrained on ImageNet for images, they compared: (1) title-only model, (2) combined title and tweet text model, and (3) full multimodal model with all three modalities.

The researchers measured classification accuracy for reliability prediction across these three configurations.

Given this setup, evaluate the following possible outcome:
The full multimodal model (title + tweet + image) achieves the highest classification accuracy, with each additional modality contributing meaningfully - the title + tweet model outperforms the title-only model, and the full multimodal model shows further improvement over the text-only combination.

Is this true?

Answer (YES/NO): YES